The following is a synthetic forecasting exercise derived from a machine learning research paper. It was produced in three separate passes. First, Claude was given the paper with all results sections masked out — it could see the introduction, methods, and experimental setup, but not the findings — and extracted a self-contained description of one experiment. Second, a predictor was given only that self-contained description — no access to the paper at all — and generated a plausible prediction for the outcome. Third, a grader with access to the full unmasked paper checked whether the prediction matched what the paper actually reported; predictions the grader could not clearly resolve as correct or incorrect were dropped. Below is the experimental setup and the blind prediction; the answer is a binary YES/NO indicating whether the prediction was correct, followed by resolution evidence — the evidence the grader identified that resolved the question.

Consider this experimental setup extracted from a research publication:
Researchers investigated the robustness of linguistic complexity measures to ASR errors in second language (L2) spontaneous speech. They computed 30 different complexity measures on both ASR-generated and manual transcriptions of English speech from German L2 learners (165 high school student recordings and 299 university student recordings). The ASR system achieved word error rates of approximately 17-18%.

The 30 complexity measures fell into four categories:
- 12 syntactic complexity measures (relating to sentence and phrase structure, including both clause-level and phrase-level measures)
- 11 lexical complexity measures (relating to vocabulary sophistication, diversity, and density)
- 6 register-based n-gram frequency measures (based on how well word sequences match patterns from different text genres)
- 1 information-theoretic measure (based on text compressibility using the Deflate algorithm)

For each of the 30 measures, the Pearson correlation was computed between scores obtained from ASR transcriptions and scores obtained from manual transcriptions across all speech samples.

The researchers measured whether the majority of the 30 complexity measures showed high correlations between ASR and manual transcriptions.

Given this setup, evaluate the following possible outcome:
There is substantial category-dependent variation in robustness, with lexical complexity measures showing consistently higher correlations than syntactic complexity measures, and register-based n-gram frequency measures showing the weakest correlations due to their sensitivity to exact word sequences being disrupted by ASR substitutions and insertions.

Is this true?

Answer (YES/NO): NO